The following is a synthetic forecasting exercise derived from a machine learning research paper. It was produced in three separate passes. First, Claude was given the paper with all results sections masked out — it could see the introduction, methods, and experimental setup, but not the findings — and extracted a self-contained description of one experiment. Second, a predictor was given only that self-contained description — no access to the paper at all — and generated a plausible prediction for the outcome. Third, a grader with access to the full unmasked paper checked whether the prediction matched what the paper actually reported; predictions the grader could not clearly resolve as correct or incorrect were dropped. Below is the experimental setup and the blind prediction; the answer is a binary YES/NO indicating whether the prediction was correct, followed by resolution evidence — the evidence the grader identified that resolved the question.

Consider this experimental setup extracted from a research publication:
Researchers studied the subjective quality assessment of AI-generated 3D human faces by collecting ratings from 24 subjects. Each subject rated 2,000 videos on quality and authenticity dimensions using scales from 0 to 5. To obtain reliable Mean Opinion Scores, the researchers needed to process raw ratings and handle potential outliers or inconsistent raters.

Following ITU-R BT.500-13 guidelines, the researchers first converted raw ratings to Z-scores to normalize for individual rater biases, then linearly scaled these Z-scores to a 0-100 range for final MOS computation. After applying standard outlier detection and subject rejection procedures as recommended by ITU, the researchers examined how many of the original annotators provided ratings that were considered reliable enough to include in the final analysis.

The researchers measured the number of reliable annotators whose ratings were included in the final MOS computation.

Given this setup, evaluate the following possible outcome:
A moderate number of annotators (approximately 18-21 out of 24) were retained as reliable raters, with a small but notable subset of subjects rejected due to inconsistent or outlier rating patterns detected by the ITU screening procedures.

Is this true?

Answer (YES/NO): YES